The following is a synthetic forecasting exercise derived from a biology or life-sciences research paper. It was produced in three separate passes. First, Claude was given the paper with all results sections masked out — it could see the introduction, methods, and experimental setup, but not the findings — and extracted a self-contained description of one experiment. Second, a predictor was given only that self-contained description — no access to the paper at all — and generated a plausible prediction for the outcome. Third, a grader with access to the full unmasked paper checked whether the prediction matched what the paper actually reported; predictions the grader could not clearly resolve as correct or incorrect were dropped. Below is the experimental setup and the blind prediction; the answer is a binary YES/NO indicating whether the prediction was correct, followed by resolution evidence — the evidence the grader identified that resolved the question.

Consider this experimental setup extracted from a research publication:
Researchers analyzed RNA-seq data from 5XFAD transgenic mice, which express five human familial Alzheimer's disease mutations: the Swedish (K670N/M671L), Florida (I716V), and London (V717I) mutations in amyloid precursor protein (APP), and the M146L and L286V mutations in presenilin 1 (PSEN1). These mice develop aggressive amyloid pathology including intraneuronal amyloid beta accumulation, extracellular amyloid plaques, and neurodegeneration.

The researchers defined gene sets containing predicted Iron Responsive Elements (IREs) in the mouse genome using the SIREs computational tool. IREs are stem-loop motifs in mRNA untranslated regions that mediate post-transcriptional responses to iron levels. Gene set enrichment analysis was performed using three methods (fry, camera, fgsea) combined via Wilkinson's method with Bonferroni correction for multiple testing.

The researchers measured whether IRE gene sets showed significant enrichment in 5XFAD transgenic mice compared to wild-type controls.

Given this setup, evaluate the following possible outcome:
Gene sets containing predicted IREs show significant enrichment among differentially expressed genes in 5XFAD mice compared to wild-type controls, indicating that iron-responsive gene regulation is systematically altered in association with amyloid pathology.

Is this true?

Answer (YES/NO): YES